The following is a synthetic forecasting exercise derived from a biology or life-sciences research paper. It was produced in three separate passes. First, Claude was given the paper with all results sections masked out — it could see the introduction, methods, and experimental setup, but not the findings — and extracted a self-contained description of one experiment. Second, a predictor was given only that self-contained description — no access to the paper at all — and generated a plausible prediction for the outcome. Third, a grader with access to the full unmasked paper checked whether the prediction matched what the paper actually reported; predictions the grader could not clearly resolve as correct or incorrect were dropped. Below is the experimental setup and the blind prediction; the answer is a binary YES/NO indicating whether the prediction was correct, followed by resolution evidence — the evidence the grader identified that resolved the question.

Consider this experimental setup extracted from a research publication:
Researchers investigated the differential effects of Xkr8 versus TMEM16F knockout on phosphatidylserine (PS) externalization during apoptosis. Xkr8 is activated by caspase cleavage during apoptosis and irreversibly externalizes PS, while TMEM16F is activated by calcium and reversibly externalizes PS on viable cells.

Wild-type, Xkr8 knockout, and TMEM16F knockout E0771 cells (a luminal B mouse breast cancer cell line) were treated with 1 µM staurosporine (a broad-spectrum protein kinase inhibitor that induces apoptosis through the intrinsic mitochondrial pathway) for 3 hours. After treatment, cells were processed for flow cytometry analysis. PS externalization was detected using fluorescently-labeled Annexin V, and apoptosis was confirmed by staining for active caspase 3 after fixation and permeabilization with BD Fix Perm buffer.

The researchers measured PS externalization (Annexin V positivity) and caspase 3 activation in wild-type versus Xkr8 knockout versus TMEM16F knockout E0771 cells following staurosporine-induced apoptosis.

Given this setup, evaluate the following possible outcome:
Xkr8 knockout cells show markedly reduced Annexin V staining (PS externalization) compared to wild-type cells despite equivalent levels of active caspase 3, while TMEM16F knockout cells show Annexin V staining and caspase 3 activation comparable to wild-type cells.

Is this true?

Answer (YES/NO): YES